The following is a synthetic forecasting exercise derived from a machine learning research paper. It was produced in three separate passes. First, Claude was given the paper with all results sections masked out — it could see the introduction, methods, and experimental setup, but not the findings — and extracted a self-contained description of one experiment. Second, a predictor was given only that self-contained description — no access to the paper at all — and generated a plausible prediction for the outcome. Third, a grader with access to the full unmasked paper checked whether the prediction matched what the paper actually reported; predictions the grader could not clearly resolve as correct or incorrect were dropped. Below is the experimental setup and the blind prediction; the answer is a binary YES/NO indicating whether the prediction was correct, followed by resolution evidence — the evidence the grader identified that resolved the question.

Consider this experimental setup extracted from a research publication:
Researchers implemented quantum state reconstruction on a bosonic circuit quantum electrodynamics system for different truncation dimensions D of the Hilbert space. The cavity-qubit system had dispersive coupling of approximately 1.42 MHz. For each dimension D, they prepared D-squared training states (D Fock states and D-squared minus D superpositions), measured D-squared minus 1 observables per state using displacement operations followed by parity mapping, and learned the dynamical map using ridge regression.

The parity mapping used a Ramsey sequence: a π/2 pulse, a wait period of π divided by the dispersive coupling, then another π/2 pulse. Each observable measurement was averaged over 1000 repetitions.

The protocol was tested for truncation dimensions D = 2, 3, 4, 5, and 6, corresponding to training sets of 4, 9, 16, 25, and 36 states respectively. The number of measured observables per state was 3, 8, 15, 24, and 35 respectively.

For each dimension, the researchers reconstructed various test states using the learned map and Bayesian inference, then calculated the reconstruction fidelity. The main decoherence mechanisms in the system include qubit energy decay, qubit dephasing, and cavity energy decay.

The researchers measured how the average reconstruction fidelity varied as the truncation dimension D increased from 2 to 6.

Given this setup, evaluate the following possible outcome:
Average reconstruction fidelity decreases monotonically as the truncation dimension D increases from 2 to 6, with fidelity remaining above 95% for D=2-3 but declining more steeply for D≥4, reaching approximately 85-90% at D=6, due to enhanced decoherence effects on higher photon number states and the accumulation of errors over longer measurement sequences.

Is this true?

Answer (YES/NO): NO